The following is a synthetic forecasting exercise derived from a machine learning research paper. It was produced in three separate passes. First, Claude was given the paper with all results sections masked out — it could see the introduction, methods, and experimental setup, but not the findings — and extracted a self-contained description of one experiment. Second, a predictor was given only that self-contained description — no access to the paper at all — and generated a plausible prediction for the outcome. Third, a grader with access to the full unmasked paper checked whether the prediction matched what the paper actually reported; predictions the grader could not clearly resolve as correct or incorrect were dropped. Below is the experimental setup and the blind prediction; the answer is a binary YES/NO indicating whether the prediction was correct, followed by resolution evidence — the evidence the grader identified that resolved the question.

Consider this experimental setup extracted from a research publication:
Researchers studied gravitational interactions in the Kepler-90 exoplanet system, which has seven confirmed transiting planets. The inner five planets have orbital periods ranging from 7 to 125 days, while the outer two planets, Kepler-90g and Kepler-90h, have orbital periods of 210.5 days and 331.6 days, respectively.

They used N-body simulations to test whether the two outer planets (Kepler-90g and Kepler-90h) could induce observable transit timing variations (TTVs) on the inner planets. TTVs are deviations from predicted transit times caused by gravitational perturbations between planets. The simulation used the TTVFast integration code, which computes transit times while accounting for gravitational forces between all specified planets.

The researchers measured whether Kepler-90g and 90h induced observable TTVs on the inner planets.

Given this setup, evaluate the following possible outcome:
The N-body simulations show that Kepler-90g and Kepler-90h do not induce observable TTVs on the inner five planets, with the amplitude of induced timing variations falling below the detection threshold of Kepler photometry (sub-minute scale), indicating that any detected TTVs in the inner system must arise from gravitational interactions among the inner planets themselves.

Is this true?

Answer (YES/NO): NO